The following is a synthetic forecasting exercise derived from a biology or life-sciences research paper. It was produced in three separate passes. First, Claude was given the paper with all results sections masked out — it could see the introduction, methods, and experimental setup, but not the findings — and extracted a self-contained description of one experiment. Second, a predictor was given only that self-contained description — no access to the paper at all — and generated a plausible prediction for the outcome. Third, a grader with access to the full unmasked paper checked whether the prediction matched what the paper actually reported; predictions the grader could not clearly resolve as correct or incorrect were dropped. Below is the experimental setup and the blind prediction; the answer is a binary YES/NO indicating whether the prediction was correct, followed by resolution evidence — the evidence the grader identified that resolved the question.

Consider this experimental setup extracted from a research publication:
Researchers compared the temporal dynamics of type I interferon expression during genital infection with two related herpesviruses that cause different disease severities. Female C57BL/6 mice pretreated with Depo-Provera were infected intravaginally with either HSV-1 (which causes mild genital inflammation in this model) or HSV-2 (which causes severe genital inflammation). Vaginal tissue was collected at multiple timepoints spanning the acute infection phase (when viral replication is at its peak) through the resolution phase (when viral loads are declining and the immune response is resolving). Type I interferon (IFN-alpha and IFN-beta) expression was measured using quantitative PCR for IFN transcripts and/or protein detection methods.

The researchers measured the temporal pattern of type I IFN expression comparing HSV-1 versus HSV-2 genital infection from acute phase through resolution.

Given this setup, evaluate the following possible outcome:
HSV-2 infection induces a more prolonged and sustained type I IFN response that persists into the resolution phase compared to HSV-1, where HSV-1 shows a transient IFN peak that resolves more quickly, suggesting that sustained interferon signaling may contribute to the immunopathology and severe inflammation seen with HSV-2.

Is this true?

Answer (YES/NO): YES